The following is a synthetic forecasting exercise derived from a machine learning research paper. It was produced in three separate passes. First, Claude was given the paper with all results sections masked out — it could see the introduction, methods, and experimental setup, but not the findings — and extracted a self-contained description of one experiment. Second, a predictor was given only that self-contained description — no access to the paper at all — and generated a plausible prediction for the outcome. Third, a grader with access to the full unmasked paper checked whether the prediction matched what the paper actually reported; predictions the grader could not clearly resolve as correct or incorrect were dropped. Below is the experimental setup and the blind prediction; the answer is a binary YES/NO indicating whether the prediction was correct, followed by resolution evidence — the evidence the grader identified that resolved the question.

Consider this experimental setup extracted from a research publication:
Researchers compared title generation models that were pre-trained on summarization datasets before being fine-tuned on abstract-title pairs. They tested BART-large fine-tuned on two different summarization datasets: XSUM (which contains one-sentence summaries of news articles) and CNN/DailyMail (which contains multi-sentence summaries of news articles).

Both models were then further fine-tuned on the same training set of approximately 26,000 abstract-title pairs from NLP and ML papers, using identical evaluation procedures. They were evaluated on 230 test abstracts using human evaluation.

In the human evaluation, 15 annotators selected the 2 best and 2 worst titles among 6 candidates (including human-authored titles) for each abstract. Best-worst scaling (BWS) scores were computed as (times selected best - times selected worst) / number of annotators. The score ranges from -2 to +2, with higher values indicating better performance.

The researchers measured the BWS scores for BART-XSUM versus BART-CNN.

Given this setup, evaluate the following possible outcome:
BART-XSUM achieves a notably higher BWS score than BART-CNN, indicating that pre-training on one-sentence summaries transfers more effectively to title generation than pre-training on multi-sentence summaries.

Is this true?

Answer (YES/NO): YES